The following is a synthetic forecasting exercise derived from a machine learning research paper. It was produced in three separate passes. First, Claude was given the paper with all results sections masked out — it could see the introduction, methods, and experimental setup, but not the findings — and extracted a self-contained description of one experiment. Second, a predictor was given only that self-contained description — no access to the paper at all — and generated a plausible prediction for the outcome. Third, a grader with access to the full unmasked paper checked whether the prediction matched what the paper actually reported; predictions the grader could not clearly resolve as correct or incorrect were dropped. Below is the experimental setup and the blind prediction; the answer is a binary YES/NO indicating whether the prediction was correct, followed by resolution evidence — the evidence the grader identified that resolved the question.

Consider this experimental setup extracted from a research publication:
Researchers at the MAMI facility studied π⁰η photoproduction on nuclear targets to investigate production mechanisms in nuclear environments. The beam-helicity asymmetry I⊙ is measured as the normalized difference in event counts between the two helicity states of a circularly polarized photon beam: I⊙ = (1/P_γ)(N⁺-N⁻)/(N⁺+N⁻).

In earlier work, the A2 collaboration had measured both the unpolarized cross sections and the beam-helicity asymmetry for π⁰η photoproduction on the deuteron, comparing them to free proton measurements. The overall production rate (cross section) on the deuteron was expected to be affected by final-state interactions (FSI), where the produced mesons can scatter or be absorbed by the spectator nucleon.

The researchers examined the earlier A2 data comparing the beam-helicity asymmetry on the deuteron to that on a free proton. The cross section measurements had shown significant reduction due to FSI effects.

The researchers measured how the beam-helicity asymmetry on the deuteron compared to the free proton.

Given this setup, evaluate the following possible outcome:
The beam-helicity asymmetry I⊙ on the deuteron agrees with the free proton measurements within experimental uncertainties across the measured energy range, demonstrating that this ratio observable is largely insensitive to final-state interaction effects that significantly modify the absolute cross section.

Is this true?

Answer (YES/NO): YES